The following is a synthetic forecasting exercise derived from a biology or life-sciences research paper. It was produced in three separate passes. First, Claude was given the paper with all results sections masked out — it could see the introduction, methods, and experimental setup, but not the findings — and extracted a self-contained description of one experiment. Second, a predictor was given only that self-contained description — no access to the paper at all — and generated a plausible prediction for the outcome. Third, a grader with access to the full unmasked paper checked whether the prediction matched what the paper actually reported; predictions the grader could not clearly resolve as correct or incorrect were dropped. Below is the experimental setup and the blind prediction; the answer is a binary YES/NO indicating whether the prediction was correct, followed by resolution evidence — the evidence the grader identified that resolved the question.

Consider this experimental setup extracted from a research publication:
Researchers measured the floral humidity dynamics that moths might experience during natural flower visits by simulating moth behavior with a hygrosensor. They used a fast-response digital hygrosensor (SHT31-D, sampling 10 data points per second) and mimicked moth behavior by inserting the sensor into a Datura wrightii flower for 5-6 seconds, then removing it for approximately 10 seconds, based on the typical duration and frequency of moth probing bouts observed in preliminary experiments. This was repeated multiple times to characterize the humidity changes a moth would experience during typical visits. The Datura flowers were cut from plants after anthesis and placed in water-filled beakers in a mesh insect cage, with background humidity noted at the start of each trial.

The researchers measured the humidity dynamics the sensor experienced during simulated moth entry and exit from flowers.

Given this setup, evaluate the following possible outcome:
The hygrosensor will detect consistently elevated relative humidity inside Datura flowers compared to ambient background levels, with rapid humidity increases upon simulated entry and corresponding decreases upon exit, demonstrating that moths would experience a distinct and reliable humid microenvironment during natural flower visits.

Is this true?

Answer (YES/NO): YES